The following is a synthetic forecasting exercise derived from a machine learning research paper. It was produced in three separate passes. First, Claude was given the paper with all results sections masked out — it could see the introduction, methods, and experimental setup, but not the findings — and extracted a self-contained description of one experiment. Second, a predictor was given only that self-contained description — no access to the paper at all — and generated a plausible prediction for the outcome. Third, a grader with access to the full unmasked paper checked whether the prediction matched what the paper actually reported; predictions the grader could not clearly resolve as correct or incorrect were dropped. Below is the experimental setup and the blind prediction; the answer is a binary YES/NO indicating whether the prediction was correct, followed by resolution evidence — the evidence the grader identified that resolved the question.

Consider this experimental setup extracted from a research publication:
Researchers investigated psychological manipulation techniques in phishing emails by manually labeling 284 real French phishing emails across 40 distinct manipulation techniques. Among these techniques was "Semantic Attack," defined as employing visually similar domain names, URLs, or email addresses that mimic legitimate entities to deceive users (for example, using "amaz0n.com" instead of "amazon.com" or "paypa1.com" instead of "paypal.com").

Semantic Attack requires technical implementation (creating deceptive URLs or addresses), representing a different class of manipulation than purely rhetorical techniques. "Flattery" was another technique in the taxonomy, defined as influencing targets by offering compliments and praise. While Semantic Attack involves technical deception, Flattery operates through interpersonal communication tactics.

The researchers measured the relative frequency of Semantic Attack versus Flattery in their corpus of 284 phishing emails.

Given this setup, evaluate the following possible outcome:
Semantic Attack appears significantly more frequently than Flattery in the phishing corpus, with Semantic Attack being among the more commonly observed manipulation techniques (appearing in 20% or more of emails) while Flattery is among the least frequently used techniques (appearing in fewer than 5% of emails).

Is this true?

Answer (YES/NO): NO